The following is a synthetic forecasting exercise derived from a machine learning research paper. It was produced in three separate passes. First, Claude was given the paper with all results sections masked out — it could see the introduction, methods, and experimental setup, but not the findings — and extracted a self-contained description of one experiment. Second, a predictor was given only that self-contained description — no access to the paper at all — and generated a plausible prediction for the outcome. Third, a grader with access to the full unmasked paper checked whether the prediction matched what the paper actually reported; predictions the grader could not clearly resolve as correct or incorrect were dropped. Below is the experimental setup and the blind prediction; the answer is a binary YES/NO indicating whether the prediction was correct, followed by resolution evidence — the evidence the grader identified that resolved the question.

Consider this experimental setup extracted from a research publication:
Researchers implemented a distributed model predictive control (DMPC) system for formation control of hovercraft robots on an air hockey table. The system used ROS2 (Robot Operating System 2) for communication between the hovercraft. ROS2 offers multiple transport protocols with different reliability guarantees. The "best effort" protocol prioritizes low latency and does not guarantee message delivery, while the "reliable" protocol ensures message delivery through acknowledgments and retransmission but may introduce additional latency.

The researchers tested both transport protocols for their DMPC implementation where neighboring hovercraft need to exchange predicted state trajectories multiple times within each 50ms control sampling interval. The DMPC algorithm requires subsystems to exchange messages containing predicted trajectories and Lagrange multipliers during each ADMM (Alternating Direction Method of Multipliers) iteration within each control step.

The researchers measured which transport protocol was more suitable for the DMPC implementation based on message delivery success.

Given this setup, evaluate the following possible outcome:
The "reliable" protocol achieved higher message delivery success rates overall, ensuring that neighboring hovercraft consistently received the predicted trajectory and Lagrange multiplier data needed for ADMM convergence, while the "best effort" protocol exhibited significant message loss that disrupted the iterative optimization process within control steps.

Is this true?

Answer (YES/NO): YES